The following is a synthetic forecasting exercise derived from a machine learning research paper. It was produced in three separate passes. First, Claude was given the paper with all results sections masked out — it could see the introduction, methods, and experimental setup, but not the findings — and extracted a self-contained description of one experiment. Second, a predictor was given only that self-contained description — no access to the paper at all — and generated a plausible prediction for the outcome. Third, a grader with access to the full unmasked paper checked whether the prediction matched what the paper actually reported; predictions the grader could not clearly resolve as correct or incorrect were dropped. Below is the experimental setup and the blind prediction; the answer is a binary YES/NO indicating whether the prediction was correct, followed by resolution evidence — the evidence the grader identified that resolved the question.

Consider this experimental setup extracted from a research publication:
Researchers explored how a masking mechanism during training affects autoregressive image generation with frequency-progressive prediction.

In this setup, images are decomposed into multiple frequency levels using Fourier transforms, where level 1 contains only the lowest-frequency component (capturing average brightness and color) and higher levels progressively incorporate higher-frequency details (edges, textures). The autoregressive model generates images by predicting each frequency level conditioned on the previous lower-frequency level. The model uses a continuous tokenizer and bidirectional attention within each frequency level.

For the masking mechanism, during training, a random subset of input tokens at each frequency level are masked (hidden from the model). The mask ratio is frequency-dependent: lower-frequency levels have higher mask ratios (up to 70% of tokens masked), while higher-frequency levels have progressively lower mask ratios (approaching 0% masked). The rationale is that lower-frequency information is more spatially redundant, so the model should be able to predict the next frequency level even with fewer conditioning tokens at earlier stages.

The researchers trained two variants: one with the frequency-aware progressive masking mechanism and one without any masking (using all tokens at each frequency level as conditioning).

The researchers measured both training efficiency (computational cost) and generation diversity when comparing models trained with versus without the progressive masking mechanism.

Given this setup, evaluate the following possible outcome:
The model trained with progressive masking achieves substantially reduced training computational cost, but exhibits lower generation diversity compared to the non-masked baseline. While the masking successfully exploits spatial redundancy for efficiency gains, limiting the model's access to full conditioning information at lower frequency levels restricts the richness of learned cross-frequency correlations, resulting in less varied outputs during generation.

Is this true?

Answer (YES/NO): NO